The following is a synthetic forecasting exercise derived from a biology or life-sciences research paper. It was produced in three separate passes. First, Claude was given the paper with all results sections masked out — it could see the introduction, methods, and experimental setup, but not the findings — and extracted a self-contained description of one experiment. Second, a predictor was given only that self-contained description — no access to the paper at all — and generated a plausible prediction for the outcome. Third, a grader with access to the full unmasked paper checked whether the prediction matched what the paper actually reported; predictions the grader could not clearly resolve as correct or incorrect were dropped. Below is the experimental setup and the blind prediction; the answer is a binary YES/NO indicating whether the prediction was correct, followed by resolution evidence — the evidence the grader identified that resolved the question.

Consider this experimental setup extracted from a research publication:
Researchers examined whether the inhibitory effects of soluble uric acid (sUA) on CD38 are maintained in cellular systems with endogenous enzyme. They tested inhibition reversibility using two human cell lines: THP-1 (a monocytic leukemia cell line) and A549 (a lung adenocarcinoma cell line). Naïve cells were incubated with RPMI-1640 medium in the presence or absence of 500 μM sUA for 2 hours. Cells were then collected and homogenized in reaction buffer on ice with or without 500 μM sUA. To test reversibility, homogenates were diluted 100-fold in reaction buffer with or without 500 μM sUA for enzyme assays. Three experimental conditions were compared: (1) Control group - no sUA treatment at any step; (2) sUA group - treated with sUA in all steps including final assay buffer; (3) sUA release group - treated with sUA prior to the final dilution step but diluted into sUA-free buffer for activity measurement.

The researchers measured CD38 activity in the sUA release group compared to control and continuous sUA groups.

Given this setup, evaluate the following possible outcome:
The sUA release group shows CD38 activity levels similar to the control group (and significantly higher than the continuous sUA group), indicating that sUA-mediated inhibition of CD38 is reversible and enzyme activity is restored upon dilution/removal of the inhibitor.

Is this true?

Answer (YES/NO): YES